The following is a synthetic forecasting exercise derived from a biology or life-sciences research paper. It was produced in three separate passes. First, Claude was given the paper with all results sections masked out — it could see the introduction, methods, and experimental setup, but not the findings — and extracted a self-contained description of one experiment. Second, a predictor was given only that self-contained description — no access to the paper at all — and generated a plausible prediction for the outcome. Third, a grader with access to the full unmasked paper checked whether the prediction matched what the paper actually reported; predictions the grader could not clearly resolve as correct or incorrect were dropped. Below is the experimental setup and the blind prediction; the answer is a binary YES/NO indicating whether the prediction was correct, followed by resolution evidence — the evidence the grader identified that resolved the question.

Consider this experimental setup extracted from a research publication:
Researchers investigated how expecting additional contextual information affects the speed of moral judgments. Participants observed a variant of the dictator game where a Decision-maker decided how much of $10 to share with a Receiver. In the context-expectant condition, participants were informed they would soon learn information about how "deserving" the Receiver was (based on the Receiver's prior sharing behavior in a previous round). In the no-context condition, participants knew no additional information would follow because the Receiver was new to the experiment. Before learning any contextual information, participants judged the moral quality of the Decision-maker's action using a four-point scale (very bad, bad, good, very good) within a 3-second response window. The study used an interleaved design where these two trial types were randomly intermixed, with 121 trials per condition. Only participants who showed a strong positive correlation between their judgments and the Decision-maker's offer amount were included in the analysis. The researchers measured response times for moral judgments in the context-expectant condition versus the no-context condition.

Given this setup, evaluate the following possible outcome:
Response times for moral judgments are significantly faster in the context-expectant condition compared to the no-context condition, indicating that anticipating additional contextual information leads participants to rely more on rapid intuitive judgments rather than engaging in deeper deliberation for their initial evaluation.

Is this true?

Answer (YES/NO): NO